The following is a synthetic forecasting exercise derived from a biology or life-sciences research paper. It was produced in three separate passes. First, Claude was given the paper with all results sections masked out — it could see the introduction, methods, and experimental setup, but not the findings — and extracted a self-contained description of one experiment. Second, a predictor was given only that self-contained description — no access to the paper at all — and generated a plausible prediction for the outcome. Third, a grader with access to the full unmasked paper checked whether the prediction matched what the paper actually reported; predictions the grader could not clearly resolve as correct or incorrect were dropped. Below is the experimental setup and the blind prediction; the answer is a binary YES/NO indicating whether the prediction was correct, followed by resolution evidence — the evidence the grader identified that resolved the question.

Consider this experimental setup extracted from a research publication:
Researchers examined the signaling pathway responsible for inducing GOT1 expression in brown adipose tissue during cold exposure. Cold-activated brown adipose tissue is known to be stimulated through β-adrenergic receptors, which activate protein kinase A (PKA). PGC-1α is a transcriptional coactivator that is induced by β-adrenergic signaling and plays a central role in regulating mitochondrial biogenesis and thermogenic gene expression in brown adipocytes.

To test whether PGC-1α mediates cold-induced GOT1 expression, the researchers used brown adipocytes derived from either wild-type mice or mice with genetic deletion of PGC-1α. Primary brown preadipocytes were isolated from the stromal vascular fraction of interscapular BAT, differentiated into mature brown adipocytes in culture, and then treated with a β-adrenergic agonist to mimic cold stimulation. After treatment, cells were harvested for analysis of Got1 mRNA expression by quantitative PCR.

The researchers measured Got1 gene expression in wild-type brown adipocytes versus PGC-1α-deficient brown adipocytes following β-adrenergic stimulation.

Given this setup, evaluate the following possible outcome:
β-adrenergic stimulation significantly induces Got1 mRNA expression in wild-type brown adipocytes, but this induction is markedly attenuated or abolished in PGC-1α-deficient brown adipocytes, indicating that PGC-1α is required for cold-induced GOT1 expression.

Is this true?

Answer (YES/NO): NO